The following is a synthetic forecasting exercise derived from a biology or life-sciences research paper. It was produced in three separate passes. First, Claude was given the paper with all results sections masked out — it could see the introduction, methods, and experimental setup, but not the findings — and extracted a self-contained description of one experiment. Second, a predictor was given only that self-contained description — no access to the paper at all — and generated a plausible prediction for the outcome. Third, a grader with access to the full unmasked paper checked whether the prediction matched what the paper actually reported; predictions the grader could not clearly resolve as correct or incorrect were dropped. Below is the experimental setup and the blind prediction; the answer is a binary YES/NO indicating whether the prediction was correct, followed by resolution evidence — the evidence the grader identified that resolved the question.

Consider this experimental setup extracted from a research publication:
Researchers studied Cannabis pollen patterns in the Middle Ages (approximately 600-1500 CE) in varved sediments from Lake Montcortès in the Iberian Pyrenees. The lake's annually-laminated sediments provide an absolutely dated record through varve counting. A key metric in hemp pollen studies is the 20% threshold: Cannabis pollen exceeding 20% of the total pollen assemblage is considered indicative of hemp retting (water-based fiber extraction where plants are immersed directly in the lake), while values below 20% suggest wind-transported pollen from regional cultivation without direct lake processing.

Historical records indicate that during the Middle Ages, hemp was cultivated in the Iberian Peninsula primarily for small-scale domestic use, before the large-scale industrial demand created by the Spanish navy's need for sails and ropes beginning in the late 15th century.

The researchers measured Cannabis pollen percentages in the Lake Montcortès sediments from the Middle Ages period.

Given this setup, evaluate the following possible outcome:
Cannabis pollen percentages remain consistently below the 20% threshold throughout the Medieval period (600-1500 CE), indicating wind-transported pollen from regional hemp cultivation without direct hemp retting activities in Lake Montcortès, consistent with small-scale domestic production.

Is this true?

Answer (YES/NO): YES